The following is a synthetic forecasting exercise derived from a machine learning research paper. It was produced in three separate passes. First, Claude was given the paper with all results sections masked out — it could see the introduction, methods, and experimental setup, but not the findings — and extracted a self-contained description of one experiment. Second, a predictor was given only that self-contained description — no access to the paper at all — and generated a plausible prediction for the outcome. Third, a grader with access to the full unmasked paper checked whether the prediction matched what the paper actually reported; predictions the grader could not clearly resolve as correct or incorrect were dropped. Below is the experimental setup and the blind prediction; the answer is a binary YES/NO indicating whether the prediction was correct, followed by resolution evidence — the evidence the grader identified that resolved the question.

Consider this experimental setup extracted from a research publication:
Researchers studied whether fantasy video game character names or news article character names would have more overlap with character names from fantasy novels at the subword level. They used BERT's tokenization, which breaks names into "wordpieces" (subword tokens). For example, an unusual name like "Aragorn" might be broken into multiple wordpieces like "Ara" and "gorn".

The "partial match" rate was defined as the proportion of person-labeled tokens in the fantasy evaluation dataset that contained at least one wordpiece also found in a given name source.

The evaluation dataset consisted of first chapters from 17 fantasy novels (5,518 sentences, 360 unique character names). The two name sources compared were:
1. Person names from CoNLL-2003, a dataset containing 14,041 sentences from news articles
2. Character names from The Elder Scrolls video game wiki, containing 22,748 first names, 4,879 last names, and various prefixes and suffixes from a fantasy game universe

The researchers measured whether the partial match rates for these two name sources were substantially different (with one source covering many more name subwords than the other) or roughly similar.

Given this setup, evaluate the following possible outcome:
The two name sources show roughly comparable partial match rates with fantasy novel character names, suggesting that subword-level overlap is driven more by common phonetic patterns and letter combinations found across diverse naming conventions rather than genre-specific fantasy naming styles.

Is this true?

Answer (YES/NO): YES